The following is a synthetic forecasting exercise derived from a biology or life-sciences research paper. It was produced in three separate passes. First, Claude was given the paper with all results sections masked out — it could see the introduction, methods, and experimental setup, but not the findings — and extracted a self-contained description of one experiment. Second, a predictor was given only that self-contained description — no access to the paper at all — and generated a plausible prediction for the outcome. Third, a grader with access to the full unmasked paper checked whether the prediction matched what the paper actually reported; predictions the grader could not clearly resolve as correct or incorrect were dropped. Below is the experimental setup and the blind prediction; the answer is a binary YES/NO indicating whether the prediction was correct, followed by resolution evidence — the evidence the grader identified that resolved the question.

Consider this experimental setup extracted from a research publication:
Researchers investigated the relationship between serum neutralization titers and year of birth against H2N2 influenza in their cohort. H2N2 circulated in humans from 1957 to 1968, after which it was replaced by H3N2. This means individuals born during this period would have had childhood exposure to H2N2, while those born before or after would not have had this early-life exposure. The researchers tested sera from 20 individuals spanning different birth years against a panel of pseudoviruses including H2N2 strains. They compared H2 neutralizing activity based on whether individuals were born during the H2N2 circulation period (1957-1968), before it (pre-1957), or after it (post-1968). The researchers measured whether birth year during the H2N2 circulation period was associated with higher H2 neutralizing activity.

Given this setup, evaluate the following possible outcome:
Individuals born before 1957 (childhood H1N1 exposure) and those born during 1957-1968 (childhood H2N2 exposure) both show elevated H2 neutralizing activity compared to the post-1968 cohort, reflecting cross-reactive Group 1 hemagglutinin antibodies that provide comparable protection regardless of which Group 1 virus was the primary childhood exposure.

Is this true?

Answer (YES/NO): NO